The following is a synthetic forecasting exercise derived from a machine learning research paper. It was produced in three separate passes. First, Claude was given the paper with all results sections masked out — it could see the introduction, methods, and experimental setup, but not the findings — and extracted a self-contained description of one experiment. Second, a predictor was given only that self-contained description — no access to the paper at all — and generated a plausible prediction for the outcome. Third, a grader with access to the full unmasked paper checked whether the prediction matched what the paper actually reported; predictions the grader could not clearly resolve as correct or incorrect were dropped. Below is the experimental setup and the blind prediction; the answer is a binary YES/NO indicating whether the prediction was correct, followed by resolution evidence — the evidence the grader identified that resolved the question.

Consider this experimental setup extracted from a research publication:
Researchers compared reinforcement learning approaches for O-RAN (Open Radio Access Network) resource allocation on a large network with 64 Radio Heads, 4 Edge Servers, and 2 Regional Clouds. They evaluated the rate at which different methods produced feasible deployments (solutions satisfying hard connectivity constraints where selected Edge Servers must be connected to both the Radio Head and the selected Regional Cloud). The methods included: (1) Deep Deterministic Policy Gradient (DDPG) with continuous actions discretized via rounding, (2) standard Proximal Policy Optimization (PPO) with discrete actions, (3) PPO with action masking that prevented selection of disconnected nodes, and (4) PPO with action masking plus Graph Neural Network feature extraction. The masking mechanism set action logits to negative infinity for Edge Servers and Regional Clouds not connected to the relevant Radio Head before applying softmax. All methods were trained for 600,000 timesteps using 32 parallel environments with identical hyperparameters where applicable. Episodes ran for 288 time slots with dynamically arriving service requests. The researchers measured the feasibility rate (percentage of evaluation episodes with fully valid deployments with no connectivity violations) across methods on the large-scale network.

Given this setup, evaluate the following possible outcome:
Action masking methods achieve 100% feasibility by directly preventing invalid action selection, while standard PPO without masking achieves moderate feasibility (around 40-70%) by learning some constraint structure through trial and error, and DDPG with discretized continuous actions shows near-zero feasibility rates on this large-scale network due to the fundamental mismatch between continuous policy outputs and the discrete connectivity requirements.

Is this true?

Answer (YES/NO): NO